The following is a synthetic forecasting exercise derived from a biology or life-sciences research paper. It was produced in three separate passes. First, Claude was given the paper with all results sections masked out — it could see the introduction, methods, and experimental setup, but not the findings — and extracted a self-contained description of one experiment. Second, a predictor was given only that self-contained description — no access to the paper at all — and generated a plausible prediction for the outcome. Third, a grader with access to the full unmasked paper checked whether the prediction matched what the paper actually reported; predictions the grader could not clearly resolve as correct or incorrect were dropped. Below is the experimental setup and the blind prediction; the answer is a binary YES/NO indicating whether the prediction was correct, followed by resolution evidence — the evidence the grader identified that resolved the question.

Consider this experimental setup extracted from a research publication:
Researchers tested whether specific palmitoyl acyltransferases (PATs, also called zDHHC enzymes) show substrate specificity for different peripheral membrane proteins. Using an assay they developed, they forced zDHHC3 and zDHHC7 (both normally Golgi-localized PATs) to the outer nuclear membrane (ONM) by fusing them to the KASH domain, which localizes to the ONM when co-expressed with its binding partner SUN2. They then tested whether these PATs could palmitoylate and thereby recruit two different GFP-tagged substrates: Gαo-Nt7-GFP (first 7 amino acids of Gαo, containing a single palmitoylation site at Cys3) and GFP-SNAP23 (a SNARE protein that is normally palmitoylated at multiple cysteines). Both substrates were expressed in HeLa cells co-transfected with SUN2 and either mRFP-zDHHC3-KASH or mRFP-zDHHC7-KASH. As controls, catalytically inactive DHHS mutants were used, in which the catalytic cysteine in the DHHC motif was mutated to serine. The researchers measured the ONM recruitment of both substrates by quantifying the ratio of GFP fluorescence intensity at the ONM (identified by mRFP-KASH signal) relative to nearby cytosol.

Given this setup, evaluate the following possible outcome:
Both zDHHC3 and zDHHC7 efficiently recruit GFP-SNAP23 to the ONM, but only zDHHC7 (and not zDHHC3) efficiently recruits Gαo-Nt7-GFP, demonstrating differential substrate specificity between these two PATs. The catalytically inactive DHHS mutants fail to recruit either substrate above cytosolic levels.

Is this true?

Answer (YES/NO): NO